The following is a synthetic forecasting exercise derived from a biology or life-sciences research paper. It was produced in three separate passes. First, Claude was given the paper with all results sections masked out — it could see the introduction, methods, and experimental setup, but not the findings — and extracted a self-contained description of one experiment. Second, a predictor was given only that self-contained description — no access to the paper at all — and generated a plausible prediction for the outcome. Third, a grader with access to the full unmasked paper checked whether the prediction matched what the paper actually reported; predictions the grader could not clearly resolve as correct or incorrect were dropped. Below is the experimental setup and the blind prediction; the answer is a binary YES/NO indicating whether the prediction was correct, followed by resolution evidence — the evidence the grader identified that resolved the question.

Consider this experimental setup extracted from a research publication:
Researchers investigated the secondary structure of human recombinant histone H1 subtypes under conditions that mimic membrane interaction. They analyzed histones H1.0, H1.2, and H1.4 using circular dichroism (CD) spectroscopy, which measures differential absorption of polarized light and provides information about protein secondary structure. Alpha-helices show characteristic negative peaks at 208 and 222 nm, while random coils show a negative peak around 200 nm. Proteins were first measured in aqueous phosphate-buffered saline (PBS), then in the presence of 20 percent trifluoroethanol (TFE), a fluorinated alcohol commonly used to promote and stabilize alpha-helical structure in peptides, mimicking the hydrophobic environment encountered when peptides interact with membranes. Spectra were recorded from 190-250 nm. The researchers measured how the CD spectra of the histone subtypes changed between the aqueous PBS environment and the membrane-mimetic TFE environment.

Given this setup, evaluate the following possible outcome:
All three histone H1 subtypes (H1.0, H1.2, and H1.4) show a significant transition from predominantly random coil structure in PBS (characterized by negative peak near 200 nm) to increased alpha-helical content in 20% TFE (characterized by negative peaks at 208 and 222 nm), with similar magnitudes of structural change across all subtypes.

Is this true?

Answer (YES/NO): NO